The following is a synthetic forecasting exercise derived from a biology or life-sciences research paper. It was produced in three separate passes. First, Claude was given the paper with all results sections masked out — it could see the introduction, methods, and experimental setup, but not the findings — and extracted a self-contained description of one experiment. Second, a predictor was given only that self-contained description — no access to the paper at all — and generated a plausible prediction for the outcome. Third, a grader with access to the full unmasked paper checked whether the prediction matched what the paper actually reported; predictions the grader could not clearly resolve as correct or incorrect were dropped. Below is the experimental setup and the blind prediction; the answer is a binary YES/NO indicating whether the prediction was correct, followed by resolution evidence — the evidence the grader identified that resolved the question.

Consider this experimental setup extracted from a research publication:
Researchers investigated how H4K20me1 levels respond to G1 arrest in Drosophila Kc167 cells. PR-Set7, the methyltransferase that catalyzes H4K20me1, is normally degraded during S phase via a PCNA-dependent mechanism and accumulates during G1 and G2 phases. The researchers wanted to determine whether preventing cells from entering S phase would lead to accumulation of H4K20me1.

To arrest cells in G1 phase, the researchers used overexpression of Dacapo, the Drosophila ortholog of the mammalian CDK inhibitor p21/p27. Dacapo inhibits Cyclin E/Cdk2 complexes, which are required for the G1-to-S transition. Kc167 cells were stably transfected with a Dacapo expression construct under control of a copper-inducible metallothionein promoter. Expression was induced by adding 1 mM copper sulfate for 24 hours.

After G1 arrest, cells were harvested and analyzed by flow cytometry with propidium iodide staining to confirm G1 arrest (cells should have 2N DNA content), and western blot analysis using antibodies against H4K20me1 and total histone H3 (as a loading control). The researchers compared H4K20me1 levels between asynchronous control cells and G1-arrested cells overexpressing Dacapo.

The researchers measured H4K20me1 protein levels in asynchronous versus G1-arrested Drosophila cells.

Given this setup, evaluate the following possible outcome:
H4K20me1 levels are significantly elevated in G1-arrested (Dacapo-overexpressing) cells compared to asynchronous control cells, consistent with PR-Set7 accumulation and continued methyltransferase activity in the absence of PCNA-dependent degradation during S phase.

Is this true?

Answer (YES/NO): NO